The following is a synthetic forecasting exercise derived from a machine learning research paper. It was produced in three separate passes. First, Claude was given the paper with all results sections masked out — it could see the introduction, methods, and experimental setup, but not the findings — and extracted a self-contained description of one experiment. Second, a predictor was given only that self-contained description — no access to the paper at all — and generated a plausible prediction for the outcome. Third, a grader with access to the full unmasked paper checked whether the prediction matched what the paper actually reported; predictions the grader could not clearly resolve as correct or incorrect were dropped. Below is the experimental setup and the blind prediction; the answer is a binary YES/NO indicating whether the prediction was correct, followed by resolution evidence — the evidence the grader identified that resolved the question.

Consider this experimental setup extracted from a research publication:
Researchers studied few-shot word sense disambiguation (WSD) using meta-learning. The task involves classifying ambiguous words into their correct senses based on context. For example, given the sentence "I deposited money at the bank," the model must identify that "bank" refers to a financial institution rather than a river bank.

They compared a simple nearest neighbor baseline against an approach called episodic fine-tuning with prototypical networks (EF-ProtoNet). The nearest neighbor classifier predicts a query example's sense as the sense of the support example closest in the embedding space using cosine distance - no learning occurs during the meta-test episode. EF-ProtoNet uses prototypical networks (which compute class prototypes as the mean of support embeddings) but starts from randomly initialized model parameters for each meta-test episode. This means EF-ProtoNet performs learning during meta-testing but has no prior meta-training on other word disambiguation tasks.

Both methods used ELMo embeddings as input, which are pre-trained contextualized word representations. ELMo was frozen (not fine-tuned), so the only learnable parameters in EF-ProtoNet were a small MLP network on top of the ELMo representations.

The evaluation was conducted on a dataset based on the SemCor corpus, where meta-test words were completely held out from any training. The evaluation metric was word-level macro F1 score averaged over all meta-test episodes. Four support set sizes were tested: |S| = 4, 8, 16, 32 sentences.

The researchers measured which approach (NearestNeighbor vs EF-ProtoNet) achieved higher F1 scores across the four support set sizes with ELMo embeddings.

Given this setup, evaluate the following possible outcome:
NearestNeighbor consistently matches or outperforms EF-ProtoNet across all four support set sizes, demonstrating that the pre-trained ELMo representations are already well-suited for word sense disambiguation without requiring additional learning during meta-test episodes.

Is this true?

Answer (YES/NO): NO